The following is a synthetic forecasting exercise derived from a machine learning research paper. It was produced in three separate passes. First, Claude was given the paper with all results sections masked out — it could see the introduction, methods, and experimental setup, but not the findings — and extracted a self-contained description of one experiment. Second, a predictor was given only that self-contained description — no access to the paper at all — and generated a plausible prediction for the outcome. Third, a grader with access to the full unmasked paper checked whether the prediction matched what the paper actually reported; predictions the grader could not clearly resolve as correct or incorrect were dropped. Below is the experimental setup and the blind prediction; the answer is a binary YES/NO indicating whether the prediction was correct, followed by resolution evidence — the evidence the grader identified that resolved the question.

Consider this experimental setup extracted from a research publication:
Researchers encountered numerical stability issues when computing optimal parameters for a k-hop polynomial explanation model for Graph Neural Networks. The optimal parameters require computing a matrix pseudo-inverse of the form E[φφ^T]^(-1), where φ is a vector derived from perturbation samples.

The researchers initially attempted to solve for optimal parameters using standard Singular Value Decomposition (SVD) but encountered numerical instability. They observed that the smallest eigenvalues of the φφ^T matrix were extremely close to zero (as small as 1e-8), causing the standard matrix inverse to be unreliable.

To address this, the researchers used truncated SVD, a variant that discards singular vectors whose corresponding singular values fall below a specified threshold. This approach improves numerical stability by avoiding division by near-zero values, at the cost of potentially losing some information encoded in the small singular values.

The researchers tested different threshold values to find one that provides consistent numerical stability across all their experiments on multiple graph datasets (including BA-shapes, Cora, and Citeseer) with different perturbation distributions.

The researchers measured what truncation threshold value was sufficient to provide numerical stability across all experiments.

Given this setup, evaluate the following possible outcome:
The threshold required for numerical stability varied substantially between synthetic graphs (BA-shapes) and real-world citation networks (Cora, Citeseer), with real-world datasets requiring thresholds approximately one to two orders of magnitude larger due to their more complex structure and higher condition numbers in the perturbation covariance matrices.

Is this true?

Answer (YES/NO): NO